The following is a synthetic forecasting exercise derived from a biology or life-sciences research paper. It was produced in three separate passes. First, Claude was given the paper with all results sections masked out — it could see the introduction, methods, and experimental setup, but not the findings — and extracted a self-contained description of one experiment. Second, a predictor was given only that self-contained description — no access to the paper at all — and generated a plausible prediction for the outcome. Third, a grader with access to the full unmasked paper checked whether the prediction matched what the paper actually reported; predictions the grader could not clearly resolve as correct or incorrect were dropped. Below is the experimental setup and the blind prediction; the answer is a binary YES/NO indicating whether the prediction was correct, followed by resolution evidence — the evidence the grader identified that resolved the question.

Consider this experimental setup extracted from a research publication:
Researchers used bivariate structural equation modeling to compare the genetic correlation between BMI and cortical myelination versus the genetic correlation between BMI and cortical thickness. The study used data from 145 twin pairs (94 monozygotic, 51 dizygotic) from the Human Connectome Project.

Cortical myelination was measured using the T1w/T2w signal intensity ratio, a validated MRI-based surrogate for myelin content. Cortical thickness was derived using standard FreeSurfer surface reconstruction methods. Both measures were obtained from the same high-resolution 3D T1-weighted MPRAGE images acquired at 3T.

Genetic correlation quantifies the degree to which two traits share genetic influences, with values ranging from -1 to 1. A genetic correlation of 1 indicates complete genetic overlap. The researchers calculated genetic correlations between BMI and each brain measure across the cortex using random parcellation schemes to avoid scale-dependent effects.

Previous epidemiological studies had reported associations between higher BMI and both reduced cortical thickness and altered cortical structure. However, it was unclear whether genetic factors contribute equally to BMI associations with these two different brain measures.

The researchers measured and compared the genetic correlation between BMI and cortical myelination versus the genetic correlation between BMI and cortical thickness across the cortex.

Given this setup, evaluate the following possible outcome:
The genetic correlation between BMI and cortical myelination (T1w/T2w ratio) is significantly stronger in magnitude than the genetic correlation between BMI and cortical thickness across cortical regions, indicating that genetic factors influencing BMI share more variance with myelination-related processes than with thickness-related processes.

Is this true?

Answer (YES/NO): YES